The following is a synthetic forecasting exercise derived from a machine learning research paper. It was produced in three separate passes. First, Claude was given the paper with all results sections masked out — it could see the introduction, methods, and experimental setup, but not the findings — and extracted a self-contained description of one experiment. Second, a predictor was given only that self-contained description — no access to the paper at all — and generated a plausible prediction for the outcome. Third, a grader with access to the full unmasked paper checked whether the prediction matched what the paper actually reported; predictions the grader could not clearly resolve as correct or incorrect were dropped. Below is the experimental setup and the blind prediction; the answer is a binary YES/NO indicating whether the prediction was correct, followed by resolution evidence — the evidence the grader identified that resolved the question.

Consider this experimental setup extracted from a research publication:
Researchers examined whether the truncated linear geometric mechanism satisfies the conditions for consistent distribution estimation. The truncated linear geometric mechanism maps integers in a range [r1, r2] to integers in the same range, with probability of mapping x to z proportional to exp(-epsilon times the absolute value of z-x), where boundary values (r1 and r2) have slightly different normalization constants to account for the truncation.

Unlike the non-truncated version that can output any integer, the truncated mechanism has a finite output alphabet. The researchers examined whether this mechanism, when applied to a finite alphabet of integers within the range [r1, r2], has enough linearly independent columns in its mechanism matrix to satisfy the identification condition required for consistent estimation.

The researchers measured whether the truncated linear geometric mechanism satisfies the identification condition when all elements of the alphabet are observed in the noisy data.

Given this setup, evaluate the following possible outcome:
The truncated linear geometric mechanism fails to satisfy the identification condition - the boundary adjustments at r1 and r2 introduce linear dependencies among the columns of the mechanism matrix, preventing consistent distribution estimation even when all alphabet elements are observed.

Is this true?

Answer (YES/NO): NO